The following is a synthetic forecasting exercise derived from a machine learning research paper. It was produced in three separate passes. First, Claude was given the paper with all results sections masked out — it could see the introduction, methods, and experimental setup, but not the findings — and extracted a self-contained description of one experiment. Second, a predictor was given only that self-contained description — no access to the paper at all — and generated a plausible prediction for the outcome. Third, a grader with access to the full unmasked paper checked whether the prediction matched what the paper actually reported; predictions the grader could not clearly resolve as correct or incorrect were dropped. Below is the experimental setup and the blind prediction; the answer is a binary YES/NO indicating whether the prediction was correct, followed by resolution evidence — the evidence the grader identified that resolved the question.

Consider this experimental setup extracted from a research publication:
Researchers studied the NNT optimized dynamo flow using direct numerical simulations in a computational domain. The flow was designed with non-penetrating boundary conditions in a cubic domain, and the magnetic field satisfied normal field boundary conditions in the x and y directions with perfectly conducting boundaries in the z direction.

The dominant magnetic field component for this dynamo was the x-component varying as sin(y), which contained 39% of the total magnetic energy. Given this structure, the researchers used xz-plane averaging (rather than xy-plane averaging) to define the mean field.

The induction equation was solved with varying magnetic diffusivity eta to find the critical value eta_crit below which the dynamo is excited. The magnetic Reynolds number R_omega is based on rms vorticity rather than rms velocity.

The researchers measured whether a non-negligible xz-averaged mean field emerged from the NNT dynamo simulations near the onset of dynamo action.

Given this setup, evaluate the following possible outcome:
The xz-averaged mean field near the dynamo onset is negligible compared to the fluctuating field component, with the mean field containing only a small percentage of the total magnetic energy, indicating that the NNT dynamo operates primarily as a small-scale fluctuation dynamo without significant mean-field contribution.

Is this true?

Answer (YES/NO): NO